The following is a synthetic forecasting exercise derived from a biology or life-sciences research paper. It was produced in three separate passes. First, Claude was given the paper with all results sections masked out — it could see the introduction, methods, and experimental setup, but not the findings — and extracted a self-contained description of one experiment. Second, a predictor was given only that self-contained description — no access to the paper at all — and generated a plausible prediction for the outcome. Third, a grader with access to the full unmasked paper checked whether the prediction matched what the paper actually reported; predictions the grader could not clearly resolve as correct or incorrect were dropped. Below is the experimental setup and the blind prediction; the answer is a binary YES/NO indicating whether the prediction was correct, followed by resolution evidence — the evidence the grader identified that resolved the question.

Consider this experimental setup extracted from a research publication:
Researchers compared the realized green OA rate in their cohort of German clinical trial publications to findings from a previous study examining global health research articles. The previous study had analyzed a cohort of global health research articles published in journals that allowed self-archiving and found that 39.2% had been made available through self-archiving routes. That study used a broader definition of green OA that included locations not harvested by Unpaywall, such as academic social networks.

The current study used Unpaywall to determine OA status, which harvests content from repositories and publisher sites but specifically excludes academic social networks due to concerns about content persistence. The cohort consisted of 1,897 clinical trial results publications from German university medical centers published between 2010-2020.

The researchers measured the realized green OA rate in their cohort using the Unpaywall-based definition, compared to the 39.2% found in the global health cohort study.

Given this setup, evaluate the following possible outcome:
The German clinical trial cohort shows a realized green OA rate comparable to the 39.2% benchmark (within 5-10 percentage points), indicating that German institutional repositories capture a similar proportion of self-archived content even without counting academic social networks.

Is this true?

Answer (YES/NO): NO